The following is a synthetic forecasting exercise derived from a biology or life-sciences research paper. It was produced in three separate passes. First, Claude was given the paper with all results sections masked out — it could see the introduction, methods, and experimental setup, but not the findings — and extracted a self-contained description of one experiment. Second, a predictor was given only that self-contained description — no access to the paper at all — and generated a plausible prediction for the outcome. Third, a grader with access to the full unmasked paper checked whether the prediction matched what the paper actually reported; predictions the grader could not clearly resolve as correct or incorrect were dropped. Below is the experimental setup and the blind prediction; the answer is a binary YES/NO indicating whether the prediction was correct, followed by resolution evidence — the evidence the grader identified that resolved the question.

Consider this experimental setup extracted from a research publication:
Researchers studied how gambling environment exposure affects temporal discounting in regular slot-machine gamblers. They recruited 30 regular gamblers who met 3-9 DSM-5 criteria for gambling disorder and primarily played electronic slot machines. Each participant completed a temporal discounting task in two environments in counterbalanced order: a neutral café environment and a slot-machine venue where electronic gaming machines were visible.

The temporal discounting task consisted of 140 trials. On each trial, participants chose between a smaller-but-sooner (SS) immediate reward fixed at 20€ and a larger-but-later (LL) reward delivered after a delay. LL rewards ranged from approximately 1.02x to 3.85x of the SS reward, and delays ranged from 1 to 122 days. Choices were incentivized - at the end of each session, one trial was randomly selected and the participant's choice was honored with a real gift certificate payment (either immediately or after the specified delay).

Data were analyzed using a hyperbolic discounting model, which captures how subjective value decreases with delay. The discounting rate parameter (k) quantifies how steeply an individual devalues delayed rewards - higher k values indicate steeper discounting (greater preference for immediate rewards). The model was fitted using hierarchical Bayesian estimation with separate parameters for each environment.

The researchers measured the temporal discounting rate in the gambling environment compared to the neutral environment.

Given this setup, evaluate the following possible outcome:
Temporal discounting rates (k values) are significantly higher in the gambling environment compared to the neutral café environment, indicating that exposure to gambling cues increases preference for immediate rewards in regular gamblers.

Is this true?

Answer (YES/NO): YES